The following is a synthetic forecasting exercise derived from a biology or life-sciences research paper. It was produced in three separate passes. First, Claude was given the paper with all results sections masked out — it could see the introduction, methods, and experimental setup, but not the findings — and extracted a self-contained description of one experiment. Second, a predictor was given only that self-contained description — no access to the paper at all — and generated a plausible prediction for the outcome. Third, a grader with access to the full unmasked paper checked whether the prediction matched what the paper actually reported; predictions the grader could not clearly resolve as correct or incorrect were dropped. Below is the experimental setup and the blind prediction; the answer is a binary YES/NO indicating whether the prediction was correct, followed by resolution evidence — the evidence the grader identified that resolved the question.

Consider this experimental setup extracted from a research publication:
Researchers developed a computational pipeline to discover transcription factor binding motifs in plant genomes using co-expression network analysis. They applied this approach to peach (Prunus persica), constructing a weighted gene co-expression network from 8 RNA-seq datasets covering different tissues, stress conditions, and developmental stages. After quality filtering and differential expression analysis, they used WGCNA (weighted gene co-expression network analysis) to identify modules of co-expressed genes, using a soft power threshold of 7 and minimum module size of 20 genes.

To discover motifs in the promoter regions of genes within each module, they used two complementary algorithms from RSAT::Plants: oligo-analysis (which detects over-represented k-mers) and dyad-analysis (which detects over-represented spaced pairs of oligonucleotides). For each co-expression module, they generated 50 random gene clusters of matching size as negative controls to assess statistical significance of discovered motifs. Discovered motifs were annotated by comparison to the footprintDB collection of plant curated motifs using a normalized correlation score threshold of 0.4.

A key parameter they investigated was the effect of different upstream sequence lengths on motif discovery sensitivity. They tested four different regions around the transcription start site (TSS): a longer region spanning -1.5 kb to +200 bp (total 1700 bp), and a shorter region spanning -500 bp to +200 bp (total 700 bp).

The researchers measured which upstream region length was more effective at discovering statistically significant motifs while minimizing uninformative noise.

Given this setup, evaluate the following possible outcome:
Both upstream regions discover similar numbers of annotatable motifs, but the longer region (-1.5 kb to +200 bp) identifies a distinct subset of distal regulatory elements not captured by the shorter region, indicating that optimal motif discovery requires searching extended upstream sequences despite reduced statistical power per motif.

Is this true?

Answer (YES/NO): NO